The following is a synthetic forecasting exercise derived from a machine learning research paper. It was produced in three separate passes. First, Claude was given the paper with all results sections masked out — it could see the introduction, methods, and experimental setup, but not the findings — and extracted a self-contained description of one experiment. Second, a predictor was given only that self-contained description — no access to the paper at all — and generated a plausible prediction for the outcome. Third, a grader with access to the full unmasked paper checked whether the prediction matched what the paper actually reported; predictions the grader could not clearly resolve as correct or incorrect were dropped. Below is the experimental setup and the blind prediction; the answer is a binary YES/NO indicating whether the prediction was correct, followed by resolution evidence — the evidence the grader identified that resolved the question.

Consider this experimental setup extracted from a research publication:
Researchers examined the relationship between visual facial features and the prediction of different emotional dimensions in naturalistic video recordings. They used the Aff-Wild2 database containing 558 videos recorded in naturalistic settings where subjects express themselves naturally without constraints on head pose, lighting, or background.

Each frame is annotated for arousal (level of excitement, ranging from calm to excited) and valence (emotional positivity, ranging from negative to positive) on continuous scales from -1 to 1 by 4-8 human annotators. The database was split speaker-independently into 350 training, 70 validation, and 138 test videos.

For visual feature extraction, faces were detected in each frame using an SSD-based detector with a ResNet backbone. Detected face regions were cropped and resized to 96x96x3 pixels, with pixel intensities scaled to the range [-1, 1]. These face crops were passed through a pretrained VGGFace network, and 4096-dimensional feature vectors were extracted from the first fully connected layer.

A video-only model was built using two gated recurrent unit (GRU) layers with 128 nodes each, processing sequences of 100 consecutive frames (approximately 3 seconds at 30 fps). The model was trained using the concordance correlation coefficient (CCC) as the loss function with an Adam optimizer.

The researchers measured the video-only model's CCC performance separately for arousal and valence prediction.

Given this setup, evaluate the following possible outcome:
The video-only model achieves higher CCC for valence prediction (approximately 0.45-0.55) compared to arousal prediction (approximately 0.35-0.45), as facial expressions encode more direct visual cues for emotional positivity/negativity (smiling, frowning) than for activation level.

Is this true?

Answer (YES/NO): NO